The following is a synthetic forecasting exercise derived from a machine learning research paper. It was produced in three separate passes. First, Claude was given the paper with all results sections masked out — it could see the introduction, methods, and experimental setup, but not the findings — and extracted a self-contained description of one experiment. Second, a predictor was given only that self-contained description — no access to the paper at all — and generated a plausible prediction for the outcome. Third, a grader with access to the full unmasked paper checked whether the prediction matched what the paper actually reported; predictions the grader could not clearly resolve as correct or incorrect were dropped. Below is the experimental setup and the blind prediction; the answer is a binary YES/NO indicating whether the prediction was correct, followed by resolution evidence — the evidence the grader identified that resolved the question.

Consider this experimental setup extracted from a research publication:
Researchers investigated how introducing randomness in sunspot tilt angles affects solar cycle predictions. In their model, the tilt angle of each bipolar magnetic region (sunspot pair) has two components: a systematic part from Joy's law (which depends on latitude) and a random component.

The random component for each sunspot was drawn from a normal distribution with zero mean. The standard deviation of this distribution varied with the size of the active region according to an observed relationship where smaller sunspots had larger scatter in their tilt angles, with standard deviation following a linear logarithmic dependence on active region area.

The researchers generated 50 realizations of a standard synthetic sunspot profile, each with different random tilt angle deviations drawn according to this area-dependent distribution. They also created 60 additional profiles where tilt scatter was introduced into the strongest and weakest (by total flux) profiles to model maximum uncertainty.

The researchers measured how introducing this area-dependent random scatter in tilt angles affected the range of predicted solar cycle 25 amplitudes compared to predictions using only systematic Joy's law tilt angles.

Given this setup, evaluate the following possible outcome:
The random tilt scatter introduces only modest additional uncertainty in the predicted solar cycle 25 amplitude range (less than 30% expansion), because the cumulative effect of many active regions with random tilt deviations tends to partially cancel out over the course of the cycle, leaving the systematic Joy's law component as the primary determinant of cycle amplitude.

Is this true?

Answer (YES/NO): NO